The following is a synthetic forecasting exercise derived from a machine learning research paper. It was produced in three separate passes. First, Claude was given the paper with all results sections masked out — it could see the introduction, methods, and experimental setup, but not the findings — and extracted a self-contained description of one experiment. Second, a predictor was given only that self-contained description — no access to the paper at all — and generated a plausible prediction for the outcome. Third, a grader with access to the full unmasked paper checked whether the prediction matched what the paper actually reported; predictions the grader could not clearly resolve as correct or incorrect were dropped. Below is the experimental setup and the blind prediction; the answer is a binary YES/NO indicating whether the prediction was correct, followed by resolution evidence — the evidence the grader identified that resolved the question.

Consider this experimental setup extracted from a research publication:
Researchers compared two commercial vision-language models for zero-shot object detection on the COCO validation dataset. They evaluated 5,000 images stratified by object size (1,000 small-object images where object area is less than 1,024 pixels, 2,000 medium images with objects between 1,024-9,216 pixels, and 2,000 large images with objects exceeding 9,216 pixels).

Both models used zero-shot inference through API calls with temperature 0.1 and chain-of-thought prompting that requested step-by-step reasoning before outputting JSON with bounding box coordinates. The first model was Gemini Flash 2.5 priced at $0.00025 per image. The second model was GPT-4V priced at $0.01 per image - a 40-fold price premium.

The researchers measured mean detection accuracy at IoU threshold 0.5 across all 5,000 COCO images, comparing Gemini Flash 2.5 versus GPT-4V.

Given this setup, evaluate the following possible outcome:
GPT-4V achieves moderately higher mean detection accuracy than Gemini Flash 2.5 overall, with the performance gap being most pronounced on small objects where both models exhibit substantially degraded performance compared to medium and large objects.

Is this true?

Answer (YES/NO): NO